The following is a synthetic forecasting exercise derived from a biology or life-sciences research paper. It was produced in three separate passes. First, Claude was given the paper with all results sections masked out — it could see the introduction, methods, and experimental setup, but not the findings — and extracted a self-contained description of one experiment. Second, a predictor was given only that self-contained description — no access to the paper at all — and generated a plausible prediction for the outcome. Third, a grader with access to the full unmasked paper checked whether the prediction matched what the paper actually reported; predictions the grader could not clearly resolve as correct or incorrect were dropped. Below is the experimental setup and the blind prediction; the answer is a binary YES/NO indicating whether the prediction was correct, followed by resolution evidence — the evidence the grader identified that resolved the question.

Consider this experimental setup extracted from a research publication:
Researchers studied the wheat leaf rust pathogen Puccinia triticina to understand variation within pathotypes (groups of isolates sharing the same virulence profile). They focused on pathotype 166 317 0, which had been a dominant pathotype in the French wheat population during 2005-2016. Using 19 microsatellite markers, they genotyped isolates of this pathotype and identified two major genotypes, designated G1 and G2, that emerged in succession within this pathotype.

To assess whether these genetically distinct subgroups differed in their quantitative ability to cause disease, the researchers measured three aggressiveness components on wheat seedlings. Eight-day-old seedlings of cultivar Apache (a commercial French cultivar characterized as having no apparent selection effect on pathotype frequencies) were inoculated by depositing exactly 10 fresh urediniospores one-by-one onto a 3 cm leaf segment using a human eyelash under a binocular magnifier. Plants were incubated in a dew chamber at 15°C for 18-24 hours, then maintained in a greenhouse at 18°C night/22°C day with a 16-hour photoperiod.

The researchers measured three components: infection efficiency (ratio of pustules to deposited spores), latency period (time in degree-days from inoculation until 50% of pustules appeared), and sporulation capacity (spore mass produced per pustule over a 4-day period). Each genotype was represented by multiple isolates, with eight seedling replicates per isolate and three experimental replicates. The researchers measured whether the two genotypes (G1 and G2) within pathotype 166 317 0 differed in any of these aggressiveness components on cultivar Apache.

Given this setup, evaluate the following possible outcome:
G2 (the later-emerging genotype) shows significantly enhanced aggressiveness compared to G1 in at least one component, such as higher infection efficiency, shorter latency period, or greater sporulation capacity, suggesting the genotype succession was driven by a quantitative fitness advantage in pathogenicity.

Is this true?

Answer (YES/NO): YES